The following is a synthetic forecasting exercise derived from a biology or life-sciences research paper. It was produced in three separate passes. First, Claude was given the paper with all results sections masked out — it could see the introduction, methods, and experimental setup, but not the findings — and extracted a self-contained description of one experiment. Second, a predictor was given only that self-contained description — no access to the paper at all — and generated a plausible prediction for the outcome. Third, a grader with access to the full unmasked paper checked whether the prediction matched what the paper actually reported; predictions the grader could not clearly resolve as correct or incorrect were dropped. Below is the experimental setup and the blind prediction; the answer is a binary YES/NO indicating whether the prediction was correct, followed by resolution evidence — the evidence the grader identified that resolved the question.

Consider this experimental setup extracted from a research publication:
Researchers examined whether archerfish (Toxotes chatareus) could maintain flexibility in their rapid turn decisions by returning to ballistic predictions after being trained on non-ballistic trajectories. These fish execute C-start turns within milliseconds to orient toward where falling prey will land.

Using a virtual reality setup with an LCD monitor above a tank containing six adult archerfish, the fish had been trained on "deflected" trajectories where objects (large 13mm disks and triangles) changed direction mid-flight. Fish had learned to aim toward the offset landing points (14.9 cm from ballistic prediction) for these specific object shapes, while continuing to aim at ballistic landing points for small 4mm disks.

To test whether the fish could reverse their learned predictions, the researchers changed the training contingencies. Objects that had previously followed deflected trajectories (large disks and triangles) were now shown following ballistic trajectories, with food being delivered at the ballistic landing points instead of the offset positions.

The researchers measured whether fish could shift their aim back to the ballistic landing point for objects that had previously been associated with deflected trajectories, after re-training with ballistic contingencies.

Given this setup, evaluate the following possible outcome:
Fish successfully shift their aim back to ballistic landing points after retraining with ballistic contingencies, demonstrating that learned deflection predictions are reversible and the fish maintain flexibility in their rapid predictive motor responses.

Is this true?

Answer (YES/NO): YES